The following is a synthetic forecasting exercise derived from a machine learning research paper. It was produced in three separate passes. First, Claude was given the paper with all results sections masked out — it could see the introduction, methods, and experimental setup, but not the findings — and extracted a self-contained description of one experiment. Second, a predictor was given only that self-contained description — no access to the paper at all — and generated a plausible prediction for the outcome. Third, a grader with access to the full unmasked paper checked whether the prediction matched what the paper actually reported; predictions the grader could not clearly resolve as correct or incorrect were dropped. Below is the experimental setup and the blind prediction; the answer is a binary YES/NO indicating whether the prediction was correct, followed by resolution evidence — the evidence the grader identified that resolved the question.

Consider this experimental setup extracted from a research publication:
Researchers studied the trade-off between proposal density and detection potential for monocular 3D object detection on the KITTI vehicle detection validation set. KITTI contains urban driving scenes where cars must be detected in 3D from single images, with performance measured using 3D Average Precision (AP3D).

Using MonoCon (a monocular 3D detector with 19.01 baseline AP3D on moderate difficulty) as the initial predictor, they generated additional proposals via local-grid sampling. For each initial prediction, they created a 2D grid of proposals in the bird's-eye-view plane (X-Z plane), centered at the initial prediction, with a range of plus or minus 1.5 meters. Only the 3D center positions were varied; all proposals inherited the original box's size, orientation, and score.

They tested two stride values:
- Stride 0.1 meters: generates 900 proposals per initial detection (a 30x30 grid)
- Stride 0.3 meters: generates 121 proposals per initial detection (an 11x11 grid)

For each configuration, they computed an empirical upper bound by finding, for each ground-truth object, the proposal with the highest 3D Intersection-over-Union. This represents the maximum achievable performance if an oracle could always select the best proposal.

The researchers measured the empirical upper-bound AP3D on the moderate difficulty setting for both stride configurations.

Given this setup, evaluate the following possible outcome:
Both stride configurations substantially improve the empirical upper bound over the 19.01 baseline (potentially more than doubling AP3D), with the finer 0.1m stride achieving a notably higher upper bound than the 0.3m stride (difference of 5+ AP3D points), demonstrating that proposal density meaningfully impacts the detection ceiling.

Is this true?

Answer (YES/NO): YES